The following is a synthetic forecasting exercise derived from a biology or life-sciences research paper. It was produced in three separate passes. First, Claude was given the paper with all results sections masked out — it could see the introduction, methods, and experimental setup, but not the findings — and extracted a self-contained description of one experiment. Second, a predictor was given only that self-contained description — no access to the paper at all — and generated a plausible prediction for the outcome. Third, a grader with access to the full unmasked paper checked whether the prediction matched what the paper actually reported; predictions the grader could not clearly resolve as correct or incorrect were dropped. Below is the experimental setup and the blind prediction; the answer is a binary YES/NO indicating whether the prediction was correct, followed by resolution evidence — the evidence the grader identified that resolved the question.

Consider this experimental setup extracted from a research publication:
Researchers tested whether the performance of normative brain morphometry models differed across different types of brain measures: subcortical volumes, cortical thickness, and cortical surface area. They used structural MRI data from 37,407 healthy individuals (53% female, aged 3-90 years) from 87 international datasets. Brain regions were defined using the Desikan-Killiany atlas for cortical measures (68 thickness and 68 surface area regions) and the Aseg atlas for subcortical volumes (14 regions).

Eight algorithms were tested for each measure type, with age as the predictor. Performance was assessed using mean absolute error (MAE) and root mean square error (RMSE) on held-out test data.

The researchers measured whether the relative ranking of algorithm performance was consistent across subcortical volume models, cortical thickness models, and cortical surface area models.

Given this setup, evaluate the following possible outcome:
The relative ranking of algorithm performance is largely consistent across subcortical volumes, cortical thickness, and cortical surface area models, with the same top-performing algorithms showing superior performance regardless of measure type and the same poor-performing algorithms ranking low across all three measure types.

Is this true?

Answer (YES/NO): YES